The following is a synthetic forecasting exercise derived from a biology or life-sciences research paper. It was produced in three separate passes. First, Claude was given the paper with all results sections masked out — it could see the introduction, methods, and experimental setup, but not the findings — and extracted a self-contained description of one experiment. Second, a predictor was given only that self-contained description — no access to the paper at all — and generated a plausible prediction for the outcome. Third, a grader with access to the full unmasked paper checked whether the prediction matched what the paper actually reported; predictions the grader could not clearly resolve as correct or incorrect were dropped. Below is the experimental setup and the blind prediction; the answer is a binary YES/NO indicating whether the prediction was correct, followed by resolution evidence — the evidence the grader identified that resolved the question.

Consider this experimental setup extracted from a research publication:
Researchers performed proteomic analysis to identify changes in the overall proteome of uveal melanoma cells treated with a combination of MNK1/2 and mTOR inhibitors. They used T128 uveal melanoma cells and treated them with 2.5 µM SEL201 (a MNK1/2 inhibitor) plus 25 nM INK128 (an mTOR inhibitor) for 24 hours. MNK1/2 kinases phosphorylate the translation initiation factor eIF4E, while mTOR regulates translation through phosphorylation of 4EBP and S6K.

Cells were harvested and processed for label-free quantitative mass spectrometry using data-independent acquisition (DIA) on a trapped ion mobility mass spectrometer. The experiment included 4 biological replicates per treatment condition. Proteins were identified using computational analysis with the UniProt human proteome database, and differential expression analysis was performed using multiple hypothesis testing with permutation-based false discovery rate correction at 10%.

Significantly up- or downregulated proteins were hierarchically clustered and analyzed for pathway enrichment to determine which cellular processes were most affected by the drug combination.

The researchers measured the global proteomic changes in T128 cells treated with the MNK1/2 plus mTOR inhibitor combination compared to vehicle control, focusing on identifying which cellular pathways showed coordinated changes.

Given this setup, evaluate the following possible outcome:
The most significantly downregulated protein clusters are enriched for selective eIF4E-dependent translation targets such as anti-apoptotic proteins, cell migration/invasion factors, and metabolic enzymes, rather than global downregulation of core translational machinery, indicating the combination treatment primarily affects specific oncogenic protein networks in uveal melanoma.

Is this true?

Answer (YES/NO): NO